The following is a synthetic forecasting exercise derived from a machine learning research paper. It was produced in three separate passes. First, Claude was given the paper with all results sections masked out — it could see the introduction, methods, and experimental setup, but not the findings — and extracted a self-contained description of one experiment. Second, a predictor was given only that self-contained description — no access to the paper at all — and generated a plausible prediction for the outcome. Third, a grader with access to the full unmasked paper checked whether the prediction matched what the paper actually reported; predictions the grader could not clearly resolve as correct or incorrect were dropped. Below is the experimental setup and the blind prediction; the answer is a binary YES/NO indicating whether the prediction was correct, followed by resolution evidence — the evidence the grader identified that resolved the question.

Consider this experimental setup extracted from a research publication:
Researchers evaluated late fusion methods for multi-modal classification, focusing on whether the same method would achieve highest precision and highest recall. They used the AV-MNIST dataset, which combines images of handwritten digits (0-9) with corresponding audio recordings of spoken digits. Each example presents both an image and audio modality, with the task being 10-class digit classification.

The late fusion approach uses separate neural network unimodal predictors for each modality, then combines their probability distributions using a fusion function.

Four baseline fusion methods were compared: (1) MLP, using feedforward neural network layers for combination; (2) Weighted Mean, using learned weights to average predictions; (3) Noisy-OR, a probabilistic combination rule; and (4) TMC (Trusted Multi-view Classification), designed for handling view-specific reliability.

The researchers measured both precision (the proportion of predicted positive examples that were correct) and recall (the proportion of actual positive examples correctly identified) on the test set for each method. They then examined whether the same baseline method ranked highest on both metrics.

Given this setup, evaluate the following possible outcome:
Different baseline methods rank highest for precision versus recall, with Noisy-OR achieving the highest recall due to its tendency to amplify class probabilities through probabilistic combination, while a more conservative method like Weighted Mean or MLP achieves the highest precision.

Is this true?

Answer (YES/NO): NO